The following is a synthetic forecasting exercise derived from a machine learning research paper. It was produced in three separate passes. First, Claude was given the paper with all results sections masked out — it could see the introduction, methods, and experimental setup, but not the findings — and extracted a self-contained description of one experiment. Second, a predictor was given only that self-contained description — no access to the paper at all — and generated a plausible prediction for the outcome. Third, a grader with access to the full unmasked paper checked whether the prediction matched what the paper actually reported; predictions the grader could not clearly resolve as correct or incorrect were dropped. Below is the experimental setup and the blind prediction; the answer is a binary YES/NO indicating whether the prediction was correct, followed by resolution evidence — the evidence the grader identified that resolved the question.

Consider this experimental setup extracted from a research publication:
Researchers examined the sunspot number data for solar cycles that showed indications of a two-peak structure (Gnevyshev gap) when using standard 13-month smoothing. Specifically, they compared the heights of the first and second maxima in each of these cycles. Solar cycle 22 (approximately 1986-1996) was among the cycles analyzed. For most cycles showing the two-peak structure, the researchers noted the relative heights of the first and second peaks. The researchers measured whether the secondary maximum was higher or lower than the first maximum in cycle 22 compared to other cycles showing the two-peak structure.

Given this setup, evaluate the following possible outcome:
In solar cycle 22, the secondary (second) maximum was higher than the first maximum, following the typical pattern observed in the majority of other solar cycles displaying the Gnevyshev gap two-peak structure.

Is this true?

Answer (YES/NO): NO